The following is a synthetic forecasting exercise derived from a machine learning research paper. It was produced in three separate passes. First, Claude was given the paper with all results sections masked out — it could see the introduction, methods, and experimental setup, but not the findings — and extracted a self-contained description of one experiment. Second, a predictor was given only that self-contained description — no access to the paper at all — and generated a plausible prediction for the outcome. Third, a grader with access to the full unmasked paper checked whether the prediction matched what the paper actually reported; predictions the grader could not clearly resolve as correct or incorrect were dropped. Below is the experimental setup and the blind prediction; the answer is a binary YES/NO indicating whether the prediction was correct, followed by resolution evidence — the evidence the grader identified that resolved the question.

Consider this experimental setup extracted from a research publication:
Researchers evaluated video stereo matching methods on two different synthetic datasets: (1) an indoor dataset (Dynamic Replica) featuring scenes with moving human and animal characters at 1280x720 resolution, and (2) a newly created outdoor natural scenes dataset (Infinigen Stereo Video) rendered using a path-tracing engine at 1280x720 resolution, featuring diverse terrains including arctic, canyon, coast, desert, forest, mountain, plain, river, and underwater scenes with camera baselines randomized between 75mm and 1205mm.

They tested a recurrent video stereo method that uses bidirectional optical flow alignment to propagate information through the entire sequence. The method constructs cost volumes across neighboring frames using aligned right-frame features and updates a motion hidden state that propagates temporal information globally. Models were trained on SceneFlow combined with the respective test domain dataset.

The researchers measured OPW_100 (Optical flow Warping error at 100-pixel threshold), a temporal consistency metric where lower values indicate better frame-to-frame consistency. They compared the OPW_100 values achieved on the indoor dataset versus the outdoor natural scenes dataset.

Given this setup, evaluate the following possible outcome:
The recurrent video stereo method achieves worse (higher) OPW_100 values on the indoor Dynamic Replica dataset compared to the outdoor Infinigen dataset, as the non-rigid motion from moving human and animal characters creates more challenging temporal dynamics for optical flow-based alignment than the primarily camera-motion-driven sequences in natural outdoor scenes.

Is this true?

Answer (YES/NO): NO